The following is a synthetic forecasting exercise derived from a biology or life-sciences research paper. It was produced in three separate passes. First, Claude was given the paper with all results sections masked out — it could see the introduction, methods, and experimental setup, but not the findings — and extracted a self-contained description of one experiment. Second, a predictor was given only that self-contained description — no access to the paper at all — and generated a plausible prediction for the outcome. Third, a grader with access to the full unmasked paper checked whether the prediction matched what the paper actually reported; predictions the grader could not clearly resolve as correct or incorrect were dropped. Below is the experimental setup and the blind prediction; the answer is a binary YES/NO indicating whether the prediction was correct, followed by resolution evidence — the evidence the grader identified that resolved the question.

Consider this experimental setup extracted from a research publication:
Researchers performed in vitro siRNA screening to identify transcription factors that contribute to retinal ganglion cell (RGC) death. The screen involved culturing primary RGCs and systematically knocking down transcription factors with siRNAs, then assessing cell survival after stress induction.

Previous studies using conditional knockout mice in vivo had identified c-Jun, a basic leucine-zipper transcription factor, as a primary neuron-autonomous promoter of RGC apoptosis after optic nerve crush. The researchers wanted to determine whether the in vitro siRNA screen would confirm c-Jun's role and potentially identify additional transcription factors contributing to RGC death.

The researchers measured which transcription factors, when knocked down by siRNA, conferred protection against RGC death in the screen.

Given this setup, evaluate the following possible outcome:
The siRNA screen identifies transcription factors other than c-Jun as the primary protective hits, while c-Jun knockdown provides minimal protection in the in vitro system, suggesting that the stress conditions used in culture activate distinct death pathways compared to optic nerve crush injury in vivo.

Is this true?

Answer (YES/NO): NO